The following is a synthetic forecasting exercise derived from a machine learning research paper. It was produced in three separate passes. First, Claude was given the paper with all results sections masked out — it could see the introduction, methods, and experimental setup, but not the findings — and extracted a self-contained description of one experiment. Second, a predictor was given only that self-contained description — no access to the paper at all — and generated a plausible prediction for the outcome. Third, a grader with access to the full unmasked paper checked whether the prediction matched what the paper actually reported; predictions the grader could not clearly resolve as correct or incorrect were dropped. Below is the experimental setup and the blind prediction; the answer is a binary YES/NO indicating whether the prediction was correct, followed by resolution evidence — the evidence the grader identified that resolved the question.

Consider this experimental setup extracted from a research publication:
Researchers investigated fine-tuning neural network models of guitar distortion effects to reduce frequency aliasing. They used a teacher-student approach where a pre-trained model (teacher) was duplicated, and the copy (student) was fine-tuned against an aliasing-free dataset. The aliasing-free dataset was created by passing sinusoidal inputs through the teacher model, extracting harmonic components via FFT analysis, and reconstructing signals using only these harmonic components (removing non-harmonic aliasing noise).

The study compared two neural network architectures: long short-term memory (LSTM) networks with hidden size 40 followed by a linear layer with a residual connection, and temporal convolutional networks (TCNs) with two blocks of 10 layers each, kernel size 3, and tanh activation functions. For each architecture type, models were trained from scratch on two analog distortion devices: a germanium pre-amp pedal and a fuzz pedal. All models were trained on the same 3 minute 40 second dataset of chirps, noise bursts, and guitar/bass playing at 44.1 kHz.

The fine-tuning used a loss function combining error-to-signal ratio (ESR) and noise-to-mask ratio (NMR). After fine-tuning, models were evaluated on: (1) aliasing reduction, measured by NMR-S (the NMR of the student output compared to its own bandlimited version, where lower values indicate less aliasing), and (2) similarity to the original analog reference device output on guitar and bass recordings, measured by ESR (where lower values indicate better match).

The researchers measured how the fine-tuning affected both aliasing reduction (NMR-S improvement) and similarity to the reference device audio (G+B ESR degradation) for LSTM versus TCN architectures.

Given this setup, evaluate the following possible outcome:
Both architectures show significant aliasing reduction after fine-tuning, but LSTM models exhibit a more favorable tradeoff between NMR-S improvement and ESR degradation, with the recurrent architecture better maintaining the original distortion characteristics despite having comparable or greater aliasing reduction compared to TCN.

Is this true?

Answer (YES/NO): YES